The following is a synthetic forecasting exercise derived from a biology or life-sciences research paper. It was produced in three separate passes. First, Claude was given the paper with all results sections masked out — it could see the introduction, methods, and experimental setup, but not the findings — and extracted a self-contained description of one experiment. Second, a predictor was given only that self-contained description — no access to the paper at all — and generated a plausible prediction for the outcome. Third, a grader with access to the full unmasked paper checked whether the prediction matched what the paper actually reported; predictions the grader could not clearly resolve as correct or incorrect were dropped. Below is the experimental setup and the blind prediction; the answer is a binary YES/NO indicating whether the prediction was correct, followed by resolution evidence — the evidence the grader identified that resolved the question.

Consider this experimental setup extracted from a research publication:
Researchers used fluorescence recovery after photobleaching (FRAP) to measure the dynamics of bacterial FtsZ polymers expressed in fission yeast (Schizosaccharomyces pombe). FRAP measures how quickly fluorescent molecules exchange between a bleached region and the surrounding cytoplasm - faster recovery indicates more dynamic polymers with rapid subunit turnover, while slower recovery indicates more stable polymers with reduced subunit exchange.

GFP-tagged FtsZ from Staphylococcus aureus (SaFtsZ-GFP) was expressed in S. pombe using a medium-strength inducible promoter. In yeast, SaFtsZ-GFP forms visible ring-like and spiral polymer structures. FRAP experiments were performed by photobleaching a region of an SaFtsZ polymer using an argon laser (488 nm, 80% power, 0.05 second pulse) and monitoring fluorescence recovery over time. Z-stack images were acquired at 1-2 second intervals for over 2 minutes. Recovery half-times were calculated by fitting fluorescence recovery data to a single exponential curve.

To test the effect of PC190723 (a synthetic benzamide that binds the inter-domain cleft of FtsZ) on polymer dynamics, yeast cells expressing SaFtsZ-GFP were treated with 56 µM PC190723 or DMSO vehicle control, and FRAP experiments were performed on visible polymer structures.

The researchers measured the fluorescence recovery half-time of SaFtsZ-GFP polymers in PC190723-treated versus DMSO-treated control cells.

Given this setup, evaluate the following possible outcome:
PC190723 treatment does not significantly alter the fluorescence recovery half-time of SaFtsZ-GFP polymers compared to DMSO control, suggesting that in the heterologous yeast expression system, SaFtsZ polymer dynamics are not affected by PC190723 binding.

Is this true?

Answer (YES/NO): NO